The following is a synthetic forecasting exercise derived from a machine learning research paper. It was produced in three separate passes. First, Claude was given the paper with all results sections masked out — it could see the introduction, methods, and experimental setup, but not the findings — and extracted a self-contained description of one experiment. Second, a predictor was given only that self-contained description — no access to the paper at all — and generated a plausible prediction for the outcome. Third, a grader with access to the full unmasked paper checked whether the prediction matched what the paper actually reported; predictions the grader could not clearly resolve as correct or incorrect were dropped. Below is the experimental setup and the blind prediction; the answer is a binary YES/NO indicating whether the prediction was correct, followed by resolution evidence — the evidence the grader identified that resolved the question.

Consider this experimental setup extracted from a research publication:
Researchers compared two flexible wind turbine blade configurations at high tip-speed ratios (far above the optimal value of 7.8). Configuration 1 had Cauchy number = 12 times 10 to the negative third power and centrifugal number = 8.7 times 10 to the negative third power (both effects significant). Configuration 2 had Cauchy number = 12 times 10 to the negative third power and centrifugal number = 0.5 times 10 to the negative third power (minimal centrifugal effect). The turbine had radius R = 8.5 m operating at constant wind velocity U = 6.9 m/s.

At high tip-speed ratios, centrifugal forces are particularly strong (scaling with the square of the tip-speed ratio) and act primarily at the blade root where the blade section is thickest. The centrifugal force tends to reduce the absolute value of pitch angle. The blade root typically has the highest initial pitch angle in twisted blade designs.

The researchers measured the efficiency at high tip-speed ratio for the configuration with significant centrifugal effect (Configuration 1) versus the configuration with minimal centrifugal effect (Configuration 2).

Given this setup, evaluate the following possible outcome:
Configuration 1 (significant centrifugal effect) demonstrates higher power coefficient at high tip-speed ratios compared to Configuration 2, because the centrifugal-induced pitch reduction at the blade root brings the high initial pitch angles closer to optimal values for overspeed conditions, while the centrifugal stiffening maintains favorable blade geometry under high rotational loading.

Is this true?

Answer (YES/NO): YES